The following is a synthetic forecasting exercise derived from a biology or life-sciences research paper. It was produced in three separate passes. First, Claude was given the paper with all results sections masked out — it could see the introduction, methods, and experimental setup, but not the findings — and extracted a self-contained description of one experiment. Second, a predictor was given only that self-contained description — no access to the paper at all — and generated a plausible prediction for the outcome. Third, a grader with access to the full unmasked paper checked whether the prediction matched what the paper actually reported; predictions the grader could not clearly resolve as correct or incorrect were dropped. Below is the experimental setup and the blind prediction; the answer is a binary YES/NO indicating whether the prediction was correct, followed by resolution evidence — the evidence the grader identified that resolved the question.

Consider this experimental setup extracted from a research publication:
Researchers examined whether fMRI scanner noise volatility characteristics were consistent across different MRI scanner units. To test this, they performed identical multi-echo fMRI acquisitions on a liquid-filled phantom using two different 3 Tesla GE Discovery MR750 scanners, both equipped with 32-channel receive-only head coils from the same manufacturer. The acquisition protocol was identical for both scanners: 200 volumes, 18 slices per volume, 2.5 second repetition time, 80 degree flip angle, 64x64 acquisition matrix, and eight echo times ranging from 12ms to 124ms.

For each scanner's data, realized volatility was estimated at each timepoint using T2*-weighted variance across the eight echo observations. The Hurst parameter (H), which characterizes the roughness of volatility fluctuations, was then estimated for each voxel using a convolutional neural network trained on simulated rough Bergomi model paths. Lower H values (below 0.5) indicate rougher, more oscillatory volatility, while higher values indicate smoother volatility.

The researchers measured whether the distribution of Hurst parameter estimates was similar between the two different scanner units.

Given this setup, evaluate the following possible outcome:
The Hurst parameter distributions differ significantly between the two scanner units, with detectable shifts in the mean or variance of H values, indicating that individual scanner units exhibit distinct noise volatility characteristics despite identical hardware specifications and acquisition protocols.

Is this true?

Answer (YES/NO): NO